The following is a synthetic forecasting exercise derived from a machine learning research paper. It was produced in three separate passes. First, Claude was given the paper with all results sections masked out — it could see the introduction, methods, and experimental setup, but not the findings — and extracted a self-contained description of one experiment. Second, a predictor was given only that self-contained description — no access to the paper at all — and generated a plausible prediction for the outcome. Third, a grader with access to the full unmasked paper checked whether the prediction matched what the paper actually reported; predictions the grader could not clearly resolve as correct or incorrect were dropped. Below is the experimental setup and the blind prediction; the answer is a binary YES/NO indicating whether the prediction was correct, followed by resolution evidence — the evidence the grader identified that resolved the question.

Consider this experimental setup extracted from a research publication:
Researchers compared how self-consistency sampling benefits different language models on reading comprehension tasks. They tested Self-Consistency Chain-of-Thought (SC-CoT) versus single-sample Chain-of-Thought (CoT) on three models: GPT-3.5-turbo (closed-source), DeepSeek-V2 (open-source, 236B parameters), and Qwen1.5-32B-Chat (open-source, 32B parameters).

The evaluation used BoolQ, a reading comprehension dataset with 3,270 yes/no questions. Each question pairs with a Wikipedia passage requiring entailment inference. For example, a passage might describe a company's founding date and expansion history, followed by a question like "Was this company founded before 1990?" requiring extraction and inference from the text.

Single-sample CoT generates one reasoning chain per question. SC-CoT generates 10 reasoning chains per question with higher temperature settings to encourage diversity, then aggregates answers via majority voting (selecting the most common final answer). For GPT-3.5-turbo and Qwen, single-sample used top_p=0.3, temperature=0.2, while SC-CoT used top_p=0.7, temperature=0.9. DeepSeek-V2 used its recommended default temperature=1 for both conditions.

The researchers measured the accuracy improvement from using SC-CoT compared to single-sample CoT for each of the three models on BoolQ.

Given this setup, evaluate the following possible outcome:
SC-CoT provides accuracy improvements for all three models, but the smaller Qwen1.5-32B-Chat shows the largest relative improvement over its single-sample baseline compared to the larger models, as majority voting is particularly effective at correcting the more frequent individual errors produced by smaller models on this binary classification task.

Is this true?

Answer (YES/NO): NO